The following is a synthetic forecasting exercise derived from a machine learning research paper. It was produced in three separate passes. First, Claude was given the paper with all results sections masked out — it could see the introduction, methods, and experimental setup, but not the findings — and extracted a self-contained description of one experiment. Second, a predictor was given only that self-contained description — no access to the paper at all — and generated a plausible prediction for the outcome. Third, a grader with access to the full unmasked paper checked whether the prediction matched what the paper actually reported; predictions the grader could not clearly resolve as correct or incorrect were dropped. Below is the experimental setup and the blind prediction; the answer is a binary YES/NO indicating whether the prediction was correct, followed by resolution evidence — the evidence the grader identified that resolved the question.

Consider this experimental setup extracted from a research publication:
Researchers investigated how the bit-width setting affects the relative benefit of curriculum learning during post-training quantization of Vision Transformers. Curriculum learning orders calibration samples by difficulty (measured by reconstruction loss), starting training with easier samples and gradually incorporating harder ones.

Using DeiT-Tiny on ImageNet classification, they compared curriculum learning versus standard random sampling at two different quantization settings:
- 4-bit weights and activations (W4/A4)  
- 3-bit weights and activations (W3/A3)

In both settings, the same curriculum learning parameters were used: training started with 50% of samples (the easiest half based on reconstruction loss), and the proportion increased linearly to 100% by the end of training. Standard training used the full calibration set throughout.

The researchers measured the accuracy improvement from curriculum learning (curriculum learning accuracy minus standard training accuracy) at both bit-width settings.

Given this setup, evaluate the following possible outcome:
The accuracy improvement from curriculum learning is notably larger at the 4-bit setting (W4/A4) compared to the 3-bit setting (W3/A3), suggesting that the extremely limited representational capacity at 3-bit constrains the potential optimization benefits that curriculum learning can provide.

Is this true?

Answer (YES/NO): NO